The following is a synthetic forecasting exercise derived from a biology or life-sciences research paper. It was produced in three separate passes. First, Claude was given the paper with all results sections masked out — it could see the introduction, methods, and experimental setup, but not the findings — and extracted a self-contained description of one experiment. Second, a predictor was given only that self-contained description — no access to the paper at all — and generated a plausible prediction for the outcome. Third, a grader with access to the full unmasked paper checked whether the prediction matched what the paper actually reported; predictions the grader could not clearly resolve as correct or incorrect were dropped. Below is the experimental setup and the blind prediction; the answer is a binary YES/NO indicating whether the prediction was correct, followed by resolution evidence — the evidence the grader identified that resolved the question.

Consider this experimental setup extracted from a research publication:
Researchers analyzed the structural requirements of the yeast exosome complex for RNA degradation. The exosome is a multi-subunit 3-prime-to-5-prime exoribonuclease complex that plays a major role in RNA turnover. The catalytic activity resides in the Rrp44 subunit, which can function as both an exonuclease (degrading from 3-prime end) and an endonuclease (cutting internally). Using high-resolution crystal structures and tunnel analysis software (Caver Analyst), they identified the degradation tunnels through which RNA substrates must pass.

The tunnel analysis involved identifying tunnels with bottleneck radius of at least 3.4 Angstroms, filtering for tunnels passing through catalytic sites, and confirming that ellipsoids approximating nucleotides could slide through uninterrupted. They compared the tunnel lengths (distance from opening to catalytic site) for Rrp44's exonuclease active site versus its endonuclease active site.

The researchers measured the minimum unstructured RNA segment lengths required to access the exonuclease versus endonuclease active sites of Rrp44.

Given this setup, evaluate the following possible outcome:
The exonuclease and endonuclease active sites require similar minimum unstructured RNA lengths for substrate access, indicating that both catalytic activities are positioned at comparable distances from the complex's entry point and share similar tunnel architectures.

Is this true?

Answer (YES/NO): YES